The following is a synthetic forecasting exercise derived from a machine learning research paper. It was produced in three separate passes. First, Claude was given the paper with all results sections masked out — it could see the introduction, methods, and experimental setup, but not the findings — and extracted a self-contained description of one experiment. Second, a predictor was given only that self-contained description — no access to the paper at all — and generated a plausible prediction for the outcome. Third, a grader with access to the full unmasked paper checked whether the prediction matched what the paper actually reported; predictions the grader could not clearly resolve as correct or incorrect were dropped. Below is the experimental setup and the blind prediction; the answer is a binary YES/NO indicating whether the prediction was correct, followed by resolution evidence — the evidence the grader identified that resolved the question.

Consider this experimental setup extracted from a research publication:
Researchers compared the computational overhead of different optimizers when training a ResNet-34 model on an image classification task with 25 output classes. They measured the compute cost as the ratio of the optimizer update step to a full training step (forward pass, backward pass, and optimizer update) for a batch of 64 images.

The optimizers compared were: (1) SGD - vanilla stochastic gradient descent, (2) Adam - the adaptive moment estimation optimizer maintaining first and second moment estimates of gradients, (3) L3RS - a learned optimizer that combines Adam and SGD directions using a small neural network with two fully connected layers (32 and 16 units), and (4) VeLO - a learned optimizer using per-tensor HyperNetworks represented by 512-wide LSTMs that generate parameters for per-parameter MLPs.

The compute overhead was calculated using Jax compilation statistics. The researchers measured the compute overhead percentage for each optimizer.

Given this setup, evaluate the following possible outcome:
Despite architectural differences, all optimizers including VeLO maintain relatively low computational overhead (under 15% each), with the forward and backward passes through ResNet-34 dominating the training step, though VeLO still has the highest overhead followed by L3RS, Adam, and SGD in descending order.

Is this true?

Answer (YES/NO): YES